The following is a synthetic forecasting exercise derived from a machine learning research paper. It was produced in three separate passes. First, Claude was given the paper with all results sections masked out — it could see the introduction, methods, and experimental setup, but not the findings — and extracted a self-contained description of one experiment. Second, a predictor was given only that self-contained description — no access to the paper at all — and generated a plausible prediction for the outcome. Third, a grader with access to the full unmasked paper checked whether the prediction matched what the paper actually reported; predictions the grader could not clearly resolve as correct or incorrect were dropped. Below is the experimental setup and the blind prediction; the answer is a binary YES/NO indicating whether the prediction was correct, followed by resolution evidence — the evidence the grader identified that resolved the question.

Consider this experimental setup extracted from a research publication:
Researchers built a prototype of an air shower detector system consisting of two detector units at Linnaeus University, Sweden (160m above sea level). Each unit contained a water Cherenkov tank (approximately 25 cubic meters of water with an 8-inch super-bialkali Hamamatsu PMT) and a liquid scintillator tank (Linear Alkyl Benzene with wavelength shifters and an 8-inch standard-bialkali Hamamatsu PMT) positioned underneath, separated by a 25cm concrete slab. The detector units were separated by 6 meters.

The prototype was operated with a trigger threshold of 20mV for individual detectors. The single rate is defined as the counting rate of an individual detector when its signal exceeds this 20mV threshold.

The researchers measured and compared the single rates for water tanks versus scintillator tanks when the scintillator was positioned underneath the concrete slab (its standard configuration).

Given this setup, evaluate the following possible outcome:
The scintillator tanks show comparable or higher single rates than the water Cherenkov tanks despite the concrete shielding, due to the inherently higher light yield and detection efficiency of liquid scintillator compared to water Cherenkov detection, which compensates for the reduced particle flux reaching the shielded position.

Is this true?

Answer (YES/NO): NO